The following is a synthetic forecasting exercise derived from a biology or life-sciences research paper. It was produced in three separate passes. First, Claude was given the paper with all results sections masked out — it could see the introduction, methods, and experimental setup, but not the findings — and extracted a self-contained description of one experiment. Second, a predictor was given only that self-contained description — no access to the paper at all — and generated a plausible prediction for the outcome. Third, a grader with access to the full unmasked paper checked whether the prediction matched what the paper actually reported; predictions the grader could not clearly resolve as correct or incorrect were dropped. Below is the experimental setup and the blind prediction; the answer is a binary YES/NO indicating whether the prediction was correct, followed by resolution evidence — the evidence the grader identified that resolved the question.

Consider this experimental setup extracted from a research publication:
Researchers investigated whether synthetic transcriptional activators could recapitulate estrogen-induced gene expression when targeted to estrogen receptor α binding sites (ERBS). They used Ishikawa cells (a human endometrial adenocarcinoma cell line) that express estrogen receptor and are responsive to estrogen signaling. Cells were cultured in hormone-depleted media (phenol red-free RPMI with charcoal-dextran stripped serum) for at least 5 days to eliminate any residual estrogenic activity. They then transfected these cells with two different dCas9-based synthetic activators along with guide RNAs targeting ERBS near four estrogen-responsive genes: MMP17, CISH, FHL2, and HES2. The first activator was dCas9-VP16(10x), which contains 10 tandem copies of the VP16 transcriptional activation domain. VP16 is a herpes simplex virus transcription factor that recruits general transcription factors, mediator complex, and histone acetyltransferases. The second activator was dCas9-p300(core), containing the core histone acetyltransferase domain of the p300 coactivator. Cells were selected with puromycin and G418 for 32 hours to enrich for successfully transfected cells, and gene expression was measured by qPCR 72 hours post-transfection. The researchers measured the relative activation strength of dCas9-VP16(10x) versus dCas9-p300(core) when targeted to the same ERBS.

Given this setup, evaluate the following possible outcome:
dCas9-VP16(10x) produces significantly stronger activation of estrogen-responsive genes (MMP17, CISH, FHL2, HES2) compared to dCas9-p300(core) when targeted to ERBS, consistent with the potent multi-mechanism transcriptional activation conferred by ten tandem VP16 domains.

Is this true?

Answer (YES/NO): YES